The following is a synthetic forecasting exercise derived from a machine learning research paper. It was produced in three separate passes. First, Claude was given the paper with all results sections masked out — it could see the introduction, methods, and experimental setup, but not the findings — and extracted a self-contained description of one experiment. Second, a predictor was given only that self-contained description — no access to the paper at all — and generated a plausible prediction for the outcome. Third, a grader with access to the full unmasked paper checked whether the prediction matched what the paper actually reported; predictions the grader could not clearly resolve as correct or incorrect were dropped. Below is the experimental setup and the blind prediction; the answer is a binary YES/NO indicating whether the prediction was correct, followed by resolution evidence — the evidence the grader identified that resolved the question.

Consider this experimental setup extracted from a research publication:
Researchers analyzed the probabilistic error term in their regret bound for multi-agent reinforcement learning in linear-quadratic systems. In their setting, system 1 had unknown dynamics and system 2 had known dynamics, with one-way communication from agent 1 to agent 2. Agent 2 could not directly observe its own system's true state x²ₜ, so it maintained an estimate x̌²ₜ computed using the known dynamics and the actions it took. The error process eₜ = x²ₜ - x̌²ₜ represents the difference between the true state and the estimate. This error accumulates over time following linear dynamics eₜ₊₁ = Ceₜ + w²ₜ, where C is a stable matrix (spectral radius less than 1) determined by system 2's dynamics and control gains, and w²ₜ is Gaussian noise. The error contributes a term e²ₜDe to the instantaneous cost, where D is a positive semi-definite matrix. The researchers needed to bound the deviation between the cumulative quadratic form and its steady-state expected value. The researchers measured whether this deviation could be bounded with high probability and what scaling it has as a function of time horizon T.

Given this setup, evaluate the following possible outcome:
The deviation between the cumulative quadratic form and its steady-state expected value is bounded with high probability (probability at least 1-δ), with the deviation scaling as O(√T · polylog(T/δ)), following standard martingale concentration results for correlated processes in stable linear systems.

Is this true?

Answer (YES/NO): NO